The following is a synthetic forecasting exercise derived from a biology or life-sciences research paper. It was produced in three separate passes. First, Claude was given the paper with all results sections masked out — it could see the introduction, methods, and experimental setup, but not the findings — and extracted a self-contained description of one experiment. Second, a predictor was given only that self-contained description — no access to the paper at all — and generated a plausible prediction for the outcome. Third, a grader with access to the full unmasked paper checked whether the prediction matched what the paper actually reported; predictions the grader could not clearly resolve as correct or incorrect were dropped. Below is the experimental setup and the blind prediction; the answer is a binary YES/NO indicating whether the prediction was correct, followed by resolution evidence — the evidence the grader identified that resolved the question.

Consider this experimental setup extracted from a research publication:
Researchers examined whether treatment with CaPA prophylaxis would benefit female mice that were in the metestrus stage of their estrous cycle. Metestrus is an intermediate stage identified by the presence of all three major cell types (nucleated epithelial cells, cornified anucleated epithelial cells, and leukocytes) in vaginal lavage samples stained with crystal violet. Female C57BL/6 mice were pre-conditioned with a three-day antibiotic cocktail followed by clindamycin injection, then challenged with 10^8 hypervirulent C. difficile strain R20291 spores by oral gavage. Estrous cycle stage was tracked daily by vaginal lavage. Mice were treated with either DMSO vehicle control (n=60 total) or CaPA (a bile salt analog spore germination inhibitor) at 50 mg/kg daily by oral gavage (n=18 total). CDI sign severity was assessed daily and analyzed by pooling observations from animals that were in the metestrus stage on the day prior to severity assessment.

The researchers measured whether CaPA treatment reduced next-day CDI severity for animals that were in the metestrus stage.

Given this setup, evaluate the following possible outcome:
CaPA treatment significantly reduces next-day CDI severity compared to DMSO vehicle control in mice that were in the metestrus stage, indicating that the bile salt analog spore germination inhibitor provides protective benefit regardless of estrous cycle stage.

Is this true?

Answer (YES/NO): NO